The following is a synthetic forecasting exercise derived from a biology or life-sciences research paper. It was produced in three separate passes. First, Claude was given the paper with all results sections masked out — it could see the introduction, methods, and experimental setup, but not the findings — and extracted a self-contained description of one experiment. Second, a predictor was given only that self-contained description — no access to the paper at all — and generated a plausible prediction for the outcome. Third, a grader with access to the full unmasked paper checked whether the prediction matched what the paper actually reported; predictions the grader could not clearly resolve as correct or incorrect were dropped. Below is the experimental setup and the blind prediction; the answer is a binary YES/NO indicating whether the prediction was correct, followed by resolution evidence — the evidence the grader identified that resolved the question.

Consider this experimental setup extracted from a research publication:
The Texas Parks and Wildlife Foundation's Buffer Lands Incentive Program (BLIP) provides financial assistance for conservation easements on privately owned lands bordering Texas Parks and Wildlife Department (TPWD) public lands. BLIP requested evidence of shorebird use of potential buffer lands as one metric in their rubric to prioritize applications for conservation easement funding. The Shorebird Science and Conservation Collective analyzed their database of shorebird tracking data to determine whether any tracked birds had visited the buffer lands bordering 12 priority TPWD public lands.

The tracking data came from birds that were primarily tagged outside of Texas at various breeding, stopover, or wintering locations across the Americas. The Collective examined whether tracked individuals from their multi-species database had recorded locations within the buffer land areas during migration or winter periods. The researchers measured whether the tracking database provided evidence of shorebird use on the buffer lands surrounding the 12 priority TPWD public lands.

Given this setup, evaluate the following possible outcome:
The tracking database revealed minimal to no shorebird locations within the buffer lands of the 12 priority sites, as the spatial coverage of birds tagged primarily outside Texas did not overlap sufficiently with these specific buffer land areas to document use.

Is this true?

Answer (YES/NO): NO